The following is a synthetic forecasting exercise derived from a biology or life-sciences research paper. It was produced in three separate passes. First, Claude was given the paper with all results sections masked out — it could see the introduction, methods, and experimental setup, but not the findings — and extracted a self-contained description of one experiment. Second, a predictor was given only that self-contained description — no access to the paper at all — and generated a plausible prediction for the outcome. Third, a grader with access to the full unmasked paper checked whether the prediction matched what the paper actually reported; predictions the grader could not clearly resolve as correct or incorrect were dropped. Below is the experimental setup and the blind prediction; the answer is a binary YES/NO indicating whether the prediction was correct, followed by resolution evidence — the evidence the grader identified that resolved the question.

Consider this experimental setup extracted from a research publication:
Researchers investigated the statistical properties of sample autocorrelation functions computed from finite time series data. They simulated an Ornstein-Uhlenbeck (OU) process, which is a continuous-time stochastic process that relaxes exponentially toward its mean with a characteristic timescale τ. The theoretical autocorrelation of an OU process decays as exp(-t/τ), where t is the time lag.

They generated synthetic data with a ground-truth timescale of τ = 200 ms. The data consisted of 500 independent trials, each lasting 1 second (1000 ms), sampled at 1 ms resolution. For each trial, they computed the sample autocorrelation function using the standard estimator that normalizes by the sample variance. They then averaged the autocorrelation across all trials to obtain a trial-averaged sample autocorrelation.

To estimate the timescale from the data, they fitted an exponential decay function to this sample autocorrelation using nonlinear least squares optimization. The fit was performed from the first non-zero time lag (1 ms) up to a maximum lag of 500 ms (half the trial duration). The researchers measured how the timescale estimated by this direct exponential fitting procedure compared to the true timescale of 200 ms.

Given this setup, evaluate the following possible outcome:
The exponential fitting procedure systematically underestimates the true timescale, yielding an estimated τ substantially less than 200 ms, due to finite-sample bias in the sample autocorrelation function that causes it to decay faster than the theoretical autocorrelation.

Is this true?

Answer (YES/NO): YES